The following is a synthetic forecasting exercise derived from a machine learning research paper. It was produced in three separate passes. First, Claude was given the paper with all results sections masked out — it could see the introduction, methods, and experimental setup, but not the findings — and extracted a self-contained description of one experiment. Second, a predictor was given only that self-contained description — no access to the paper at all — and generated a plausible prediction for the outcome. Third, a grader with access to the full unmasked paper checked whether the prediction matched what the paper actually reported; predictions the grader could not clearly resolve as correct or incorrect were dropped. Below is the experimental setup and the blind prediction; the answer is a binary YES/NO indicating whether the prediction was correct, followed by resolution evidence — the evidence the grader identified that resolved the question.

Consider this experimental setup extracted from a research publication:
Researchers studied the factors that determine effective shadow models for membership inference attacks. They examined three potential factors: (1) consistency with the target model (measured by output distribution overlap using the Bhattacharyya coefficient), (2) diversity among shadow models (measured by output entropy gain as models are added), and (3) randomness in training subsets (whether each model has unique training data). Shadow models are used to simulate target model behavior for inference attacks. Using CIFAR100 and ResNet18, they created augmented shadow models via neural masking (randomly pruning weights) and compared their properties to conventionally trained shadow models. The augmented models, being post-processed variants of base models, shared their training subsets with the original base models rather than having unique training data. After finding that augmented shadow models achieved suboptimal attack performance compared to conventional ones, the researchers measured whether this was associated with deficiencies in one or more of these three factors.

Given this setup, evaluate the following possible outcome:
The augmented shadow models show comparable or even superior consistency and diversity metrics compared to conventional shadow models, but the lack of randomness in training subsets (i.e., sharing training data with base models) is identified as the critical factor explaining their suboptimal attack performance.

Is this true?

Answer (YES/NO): NO